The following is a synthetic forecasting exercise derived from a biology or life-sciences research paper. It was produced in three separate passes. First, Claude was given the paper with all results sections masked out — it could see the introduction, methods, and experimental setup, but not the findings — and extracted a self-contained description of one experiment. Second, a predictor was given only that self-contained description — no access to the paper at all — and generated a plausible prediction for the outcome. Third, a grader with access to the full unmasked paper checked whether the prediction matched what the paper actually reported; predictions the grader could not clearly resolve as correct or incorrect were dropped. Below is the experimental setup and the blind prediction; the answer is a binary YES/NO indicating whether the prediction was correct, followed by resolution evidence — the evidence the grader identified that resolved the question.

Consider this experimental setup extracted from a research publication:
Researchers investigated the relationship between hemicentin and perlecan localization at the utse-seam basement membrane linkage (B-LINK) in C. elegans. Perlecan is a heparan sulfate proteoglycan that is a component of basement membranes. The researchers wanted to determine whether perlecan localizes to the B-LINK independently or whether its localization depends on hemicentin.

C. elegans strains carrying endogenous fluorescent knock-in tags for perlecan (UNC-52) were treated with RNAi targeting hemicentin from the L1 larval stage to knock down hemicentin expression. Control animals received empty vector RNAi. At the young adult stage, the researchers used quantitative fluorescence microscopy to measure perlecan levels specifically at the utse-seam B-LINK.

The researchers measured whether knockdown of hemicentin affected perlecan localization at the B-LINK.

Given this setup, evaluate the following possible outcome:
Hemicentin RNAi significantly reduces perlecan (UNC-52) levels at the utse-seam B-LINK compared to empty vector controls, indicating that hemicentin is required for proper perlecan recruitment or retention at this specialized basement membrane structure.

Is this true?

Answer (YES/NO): YES